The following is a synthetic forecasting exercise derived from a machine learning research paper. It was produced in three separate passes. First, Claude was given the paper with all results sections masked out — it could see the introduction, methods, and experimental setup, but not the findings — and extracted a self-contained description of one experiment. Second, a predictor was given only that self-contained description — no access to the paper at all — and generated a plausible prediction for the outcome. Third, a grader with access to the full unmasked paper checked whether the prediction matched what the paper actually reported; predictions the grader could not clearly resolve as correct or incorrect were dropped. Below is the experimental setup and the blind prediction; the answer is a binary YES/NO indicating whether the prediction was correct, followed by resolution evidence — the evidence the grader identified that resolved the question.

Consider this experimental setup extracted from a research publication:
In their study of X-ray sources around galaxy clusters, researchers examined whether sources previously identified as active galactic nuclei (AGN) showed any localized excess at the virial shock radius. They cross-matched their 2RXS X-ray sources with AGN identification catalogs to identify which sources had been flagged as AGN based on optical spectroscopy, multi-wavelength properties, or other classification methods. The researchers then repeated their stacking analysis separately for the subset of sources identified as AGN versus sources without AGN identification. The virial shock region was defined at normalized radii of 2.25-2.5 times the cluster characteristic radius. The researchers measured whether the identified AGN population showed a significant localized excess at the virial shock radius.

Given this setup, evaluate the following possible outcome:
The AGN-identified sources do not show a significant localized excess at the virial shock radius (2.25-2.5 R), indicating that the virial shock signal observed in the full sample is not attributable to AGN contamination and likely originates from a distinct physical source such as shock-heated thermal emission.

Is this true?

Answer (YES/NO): YES